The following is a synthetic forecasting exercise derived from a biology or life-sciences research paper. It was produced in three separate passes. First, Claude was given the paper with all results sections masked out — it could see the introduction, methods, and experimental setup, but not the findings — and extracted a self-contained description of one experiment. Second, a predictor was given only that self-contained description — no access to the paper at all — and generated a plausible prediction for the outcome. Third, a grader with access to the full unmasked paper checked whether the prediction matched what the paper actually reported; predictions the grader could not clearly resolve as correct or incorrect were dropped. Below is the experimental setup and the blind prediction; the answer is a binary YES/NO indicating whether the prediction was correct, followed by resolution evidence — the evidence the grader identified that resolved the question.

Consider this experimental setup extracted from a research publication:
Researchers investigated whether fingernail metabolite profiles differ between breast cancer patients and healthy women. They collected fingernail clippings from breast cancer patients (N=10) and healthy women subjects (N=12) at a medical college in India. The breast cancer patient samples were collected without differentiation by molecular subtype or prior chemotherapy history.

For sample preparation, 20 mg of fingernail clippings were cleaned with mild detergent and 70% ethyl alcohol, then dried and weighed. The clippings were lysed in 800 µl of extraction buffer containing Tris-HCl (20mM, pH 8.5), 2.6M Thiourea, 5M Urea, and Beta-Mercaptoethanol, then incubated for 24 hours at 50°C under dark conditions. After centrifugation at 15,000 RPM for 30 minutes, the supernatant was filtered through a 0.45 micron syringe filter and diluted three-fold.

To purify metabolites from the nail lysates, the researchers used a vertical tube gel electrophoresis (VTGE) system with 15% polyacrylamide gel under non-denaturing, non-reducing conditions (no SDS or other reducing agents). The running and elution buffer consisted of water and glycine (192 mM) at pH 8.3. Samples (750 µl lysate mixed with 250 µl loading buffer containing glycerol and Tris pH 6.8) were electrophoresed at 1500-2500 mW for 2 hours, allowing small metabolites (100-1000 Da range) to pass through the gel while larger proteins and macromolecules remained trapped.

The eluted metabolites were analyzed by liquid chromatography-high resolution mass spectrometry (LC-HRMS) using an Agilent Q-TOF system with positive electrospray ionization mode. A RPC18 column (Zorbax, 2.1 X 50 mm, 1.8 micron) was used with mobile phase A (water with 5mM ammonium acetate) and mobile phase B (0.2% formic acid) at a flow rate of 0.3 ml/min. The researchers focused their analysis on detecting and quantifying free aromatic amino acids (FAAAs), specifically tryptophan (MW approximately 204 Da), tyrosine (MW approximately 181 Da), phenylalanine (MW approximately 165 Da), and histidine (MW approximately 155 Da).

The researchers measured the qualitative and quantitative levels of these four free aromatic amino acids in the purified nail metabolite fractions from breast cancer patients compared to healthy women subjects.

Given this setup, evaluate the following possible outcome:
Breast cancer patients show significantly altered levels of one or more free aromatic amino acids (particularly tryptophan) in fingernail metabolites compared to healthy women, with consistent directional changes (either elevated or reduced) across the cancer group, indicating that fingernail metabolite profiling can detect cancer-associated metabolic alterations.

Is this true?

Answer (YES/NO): YES